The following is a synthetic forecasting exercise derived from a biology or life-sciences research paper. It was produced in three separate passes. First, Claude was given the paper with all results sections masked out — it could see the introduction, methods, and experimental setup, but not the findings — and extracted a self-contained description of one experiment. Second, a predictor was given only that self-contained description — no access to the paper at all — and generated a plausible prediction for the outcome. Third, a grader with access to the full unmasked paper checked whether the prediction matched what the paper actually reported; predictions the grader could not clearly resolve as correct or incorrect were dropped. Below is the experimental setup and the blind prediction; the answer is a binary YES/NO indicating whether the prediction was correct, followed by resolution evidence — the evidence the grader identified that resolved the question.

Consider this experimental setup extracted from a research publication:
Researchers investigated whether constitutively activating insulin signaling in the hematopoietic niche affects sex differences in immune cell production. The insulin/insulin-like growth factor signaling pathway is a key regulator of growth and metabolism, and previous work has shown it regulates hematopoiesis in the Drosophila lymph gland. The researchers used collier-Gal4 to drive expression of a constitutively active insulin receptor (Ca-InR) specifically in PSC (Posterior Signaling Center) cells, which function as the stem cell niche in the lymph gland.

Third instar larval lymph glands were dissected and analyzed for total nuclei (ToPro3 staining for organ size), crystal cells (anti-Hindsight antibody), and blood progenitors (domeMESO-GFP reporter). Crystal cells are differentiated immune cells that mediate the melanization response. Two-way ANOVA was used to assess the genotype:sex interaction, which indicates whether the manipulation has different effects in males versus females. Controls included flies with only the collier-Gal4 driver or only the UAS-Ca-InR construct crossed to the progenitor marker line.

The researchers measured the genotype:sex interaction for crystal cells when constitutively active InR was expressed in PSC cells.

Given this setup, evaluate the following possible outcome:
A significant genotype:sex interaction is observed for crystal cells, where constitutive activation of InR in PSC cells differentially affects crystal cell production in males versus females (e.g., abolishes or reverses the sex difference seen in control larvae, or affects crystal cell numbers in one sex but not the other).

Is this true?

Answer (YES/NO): YES